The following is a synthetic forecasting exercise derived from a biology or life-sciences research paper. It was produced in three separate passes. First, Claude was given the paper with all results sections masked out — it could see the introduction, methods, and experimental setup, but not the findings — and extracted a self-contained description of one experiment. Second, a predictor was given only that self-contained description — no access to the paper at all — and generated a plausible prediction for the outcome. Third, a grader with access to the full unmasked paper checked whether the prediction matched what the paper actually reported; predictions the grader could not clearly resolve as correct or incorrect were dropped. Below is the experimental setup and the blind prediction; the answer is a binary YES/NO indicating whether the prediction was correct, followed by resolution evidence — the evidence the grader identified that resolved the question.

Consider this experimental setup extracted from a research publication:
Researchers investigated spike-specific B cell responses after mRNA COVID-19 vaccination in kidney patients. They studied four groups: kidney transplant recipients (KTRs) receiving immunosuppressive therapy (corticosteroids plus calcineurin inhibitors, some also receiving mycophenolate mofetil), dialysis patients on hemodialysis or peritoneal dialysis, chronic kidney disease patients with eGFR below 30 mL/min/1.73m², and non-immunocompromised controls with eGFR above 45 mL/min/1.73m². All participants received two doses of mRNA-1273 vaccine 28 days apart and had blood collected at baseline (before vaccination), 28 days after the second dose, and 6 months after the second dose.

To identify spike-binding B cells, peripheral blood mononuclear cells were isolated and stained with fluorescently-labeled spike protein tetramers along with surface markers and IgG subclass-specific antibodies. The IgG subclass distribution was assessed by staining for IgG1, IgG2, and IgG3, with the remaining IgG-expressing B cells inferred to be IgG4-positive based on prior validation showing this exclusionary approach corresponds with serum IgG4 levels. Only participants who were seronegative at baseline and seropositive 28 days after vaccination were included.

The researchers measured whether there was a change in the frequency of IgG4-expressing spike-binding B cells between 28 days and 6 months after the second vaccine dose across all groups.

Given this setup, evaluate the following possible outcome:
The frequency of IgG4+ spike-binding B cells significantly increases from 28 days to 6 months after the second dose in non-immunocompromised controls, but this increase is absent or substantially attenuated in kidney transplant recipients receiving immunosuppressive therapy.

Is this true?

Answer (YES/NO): NO